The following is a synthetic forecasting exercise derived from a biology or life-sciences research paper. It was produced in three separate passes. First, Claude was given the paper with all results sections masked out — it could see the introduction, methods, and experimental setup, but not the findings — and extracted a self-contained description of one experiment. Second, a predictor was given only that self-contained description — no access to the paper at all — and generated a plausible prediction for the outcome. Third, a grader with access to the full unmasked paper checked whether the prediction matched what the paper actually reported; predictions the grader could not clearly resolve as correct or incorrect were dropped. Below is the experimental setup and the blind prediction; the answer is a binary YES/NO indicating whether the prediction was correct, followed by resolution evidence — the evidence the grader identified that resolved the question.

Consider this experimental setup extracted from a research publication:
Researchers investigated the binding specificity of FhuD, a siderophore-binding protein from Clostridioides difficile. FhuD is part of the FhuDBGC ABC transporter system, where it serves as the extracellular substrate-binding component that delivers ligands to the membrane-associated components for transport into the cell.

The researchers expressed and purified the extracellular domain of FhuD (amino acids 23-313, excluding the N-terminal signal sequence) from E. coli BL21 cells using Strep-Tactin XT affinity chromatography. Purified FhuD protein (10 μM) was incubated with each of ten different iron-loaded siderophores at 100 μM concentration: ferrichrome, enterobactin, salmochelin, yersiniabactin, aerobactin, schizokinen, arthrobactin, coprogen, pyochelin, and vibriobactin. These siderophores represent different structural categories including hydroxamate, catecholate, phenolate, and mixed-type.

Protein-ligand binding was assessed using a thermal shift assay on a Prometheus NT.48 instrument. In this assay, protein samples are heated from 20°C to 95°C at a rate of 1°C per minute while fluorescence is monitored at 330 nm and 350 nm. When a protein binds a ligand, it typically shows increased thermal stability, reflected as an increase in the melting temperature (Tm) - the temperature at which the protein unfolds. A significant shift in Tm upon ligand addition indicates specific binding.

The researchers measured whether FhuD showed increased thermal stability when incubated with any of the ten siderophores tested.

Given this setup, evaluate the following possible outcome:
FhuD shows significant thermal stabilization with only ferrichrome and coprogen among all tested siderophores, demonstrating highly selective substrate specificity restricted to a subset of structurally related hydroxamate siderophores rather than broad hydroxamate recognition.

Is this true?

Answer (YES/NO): NO